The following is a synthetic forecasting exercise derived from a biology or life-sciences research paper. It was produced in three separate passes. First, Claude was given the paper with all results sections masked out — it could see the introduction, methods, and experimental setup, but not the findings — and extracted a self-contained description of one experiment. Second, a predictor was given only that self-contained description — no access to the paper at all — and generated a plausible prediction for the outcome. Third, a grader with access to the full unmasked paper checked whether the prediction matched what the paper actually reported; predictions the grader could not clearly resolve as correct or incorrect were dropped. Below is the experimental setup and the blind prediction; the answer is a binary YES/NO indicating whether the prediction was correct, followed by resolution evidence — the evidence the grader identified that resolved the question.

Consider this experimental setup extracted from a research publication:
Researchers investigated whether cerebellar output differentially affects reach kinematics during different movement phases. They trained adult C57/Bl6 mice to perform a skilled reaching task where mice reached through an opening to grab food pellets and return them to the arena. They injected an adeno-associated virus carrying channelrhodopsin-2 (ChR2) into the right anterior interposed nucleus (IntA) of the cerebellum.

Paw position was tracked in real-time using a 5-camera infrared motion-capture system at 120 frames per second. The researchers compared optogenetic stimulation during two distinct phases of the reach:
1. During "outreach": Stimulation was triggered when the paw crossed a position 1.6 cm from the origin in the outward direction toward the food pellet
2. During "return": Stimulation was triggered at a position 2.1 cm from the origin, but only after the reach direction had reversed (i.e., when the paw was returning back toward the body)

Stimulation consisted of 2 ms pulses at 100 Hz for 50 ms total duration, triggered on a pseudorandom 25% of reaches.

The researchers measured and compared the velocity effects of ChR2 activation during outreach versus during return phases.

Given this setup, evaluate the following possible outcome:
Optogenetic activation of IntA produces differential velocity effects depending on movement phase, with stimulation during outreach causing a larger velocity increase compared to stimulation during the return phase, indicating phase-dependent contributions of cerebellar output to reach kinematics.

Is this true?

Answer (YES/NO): NO